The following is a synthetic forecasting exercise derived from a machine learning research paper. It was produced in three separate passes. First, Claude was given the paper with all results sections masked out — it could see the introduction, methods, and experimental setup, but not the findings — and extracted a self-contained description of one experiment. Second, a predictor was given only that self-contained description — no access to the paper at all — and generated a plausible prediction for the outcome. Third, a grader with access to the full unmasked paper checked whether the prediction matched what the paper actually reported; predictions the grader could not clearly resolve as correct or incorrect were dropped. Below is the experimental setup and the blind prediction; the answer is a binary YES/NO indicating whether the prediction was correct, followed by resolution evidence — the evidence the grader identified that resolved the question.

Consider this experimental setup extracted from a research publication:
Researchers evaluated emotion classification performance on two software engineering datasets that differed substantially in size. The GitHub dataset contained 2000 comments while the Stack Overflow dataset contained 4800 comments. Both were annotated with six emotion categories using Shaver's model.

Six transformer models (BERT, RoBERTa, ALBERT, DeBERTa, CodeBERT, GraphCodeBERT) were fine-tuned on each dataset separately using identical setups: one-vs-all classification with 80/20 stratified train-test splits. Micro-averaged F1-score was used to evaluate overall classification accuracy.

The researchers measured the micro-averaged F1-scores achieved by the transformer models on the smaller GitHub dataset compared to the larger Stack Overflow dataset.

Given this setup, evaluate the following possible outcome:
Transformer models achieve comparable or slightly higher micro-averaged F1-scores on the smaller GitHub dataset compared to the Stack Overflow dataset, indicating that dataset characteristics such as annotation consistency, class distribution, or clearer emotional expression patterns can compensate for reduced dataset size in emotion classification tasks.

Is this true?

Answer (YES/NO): NO